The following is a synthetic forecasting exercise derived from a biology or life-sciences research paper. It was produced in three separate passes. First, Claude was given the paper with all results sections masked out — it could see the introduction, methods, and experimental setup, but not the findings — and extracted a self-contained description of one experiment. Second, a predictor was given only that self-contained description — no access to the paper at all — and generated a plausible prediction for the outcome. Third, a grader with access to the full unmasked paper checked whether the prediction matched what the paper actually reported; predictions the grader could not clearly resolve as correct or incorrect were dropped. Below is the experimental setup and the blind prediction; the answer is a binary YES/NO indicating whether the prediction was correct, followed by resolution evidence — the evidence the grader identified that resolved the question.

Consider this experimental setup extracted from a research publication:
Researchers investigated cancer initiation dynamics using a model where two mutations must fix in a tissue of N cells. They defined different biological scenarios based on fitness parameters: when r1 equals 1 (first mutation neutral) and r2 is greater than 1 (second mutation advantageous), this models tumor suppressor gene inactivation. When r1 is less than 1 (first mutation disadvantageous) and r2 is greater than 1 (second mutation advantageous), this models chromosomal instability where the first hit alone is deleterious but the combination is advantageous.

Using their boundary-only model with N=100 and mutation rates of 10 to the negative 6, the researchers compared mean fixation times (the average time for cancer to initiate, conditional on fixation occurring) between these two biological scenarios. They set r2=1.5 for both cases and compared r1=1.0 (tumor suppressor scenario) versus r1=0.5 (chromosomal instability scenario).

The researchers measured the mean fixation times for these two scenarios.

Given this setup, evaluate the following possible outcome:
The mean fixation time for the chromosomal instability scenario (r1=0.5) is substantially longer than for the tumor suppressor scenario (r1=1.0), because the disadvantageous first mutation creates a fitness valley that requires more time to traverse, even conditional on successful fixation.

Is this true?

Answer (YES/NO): YES